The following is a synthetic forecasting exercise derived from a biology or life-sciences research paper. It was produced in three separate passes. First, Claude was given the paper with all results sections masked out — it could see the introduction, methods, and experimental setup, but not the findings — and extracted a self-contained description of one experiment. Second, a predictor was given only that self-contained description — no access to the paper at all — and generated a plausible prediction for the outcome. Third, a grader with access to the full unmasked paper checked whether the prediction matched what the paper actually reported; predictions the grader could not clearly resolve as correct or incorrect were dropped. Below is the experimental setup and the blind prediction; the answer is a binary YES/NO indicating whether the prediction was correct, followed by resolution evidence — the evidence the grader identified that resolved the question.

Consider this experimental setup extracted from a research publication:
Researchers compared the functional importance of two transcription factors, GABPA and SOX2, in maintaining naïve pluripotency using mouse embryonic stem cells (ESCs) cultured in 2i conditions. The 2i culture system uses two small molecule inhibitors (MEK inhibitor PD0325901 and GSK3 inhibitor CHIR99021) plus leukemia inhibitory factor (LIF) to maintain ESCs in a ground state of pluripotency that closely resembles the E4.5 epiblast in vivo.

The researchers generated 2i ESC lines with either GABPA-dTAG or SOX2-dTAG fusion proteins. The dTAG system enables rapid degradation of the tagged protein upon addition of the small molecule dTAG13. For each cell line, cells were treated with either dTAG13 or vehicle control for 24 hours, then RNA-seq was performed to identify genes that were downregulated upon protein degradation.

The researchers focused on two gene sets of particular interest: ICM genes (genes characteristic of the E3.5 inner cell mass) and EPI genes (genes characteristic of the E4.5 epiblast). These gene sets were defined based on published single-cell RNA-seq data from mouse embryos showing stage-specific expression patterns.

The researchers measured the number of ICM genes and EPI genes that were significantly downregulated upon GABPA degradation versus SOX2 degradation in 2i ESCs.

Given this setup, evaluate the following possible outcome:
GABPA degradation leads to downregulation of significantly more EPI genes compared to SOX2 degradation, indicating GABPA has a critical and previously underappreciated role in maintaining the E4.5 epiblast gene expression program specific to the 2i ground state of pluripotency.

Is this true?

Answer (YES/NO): YES